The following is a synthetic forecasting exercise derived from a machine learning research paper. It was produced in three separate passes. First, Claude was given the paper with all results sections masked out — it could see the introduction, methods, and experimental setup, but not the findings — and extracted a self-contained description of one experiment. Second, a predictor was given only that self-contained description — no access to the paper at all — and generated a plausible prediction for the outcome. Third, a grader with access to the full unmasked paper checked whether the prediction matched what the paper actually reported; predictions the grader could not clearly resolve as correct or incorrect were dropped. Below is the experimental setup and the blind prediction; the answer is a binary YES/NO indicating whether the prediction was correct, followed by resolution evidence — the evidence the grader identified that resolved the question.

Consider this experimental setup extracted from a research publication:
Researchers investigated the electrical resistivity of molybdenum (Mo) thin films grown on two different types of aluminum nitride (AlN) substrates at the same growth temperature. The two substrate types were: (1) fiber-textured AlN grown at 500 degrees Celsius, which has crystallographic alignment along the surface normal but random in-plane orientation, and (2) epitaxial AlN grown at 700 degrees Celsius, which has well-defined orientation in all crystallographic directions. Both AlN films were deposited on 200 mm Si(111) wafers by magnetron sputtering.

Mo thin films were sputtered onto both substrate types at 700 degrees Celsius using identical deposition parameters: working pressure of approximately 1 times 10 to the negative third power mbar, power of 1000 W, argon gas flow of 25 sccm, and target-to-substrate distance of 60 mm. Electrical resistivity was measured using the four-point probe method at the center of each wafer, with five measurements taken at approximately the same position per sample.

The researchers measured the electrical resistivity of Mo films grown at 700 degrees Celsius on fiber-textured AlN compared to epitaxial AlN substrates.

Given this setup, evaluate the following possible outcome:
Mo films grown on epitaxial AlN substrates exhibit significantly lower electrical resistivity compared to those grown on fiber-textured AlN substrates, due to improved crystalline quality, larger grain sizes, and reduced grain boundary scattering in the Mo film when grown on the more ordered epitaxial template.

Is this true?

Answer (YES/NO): YES